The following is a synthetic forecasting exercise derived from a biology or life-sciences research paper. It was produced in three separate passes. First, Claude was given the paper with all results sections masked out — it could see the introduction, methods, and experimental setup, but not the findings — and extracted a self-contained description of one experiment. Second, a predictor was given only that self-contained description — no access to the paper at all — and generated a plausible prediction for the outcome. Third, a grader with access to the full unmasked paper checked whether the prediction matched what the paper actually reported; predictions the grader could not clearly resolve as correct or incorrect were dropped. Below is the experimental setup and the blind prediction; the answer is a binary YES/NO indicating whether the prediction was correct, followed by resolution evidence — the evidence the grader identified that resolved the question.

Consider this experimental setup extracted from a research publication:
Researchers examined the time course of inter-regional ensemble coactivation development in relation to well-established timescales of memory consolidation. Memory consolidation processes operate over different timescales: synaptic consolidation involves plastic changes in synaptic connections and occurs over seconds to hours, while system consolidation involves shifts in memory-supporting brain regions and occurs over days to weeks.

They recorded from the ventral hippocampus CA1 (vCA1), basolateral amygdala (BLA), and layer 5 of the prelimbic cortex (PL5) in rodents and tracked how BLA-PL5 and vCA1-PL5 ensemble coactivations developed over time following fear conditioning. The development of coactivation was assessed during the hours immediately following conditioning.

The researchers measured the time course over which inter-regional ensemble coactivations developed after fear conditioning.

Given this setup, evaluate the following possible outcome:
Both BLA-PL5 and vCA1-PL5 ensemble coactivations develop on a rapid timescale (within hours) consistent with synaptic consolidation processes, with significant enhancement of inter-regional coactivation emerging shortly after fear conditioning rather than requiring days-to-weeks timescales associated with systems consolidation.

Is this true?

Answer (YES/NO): YES